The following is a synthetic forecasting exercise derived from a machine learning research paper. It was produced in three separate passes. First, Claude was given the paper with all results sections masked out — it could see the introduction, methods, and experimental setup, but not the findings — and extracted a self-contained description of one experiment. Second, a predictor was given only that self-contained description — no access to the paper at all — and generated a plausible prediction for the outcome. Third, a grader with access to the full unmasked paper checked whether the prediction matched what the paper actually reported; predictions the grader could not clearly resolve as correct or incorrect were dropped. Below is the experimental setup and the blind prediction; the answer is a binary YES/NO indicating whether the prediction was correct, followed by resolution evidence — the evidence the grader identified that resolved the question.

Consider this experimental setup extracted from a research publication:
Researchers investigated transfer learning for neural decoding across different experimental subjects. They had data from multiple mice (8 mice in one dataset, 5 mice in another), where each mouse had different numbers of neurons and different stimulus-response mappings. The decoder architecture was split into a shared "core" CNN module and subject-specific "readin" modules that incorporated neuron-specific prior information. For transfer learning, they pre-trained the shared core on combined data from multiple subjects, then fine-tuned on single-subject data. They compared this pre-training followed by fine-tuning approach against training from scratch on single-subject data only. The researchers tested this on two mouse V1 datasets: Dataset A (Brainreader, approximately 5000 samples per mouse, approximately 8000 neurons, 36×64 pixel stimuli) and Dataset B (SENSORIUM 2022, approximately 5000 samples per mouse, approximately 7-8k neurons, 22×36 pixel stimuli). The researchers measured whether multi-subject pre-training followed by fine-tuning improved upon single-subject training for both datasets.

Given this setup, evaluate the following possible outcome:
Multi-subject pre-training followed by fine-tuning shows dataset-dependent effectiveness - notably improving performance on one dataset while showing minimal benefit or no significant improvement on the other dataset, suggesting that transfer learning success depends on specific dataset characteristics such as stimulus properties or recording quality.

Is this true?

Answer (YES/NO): YES